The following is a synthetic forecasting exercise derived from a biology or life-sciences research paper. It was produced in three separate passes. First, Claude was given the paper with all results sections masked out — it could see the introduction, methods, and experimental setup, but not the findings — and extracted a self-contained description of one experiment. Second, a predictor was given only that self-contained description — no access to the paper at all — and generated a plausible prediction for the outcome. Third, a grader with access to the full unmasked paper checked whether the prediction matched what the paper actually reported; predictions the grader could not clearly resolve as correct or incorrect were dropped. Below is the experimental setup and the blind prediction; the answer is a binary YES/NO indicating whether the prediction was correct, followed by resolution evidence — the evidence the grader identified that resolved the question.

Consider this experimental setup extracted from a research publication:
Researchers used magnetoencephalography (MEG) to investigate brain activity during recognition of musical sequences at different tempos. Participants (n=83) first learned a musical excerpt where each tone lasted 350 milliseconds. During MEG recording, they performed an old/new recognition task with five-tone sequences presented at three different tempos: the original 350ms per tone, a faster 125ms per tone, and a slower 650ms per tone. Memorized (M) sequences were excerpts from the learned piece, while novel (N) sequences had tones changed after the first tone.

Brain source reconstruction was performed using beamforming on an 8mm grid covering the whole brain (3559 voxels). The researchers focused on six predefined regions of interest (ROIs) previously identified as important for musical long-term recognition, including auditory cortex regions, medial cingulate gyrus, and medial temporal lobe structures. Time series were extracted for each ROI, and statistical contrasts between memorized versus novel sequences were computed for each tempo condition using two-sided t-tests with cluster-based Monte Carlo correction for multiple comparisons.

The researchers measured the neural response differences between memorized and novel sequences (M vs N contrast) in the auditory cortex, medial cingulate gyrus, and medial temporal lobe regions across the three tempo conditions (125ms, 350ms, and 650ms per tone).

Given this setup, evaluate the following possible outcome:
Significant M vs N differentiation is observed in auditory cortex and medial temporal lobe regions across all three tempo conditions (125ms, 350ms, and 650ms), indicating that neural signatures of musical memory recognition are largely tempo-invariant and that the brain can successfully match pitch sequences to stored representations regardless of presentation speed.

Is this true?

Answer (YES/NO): NO